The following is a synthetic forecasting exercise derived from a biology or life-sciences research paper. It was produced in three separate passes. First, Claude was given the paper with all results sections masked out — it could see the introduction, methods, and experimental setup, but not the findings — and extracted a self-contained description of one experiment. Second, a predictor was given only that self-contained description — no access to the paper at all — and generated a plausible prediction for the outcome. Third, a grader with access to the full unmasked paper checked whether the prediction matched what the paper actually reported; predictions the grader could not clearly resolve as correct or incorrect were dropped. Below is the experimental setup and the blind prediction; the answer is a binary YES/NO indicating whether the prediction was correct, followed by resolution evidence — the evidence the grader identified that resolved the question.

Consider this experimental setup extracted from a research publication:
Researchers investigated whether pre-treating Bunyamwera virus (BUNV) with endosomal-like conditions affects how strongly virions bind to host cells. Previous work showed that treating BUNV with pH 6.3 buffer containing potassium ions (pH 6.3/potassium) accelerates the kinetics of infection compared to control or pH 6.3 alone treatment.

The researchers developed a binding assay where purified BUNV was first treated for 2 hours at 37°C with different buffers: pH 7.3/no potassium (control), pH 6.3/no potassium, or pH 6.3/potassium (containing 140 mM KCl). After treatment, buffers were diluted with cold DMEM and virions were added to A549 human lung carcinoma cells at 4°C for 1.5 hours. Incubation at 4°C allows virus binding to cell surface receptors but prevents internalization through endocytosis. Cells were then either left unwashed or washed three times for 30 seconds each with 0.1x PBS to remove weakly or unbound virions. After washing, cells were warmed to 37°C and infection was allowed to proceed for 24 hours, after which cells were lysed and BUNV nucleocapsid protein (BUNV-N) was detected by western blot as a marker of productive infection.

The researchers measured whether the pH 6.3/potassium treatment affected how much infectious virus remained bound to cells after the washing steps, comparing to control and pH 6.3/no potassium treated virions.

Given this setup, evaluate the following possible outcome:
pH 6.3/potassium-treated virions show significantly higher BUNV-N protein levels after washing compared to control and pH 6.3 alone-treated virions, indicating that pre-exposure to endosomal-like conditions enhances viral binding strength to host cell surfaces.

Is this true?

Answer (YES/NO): YES